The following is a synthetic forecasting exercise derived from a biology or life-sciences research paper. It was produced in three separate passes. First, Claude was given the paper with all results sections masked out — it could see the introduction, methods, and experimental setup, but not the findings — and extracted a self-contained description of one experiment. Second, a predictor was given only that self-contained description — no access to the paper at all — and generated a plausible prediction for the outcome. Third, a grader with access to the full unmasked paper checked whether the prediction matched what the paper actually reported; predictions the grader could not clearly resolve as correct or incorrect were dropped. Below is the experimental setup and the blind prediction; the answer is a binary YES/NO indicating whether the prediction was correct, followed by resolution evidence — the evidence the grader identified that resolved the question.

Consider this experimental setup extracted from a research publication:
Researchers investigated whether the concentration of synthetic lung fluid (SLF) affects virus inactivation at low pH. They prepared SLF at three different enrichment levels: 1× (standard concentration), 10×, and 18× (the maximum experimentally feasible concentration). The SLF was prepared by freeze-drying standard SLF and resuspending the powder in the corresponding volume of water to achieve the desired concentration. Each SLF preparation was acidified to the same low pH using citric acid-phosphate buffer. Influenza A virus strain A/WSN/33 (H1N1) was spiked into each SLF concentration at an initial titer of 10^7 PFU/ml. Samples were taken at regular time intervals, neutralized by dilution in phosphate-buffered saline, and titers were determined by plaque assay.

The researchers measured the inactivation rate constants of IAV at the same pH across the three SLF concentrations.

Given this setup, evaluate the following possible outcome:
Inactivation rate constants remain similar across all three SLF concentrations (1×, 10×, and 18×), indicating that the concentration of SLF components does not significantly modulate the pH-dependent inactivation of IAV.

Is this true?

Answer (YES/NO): NO